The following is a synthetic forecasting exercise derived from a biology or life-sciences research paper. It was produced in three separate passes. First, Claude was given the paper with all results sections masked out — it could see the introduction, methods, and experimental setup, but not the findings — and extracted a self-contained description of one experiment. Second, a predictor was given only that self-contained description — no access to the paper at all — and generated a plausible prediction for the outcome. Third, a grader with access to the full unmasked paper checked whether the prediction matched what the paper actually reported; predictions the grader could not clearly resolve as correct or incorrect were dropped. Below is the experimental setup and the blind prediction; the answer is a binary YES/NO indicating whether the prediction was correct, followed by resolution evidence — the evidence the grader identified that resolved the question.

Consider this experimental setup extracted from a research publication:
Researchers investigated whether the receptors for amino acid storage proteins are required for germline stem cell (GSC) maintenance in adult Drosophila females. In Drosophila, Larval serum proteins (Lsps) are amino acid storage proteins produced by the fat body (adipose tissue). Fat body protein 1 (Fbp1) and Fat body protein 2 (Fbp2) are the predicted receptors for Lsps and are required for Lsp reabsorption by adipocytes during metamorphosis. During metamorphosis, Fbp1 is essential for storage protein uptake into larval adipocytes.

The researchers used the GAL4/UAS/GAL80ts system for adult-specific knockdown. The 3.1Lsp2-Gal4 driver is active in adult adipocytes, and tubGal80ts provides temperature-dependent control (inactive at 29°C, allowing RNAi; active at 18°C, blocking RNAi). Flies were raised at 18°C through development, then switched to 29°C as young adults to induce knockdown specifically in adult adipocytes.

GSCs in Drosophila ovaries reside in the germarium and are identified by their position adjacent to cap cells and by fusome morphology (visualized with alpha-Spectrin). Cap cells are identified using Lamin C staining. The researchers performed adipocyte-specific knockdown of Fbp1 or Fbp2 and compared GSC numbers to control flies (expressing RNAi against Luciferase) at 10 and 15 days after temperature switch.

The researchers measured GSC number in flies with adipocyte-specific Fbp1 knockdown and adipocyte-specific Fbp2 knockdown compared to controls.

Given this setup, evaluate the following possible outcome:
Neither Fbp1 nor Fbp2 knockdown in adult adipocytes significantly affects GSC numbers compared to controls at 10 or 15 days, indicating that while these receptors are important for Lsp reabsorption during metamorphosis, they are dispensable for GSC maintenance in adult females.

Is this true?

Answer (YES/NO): YES